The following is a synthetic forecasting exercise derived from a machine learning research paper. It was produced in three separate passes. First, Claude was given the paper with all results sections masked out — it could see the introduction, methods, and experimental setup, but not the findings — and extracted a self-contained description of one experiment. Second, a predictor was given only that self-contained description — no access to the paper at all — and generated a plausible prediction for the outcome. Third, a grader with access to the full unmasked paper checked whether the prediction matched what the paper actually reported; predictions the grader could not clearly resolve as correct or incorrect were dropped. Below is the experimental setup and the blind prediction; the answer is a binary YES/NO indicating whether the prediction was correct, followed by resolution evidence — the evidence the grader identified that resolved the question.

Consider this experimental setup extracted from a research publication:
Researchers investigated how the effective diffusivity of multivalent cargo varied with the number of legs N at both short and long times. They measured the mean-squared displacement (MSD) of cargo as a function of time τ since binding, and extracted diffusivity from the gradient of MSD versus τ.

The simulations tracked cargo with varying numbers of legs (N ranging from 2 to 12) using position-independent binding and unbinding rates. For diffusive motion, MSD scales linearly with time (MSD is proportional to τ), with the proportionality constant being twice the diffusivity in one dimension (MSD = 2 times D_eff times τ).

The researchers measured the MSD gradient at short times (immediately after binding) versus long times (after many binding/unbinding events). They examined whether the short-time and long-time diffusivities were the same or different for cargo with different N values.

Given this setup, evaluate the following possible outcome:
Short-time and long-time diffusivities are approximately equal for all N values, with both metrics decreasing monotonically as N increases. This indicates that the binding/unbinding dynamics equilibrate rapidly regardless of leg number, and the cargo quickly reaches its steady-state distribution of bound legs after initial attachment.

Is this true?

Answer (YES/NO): NO